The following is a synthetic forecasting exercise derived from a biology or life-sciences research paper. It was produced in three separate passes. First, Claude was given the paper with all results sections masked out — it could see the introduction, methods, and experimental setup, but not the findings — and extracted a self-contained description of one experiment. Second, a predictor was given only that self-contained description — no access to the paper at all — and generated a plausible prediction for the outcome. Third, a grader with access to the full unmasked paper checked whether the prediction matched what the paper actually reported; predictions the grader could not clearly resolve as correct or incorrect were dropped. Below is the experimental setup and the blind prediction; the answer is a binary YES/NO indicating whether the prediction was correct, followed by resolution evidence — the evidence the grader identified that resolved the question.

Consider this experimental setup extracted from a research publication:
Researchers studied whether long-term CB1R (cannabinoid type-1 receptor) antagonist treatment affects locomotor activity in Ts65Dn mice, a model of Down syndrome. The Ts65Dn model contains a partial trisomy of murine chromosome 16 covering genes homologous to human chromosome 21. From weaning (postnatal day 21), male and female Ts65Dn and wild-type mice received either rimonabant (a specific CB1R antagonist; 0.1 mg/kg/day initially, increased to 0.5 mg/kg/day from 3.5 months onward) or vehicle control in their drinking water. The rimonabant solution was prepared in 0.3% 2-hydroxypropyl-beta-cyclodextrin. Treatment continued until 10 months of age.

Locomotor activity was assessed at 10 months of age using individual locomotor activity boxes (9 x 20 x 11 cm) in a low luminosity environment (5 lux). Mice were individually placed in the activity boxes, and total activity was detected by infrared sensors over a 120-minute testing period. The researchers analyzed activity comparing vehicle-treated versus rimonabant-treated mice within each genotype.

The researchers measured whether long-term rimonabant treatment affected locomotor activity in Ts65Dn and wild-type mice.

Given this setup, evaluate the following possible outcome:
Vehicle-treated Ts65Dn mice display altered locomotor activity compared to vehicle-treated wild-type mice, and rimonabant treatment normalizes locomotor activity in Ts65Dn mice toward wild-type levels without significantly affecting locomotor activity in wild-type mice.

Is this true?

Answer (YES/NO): NO